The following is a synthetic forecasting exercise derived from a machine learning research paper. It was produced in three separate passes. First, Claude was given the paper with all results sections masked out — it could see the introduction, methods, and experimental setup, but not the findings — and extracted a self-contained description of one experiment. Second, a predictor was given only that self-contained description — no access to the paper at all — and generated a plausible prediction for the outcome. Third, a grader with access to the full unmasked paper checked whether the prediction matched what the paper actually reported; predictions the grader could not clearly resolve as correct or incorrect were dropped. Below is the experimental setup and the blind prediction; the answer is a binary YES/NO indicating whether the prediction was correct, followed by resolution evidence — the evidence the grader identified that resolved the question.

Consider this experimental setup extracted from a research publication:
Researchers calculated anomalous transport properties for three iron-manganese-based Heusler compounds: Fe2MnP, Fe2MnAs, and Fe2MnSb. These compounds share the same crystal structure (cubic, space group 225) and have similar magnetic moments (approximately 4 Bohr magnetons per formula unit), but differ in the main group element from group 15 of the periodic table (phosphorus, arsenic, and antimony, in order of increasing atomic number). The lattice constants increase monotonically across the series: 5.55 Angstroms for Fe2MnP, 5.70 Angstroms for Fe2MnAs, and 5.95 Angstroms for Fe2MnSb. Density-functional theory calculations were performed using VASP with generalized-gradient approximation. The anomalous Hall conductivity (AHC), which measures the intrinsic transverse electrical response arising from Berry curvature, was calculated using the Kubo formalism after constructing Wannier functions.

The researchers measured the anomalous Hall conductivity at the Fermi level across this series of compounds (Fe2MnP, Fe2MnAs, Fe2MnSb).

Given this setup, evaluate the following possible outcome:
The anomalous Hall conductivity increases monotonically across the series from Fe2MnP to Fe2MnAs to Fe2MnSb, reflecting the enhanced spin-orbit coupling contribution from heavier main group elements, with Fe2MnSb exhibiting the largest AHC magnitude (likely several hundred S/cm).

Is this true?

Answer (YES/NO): NO